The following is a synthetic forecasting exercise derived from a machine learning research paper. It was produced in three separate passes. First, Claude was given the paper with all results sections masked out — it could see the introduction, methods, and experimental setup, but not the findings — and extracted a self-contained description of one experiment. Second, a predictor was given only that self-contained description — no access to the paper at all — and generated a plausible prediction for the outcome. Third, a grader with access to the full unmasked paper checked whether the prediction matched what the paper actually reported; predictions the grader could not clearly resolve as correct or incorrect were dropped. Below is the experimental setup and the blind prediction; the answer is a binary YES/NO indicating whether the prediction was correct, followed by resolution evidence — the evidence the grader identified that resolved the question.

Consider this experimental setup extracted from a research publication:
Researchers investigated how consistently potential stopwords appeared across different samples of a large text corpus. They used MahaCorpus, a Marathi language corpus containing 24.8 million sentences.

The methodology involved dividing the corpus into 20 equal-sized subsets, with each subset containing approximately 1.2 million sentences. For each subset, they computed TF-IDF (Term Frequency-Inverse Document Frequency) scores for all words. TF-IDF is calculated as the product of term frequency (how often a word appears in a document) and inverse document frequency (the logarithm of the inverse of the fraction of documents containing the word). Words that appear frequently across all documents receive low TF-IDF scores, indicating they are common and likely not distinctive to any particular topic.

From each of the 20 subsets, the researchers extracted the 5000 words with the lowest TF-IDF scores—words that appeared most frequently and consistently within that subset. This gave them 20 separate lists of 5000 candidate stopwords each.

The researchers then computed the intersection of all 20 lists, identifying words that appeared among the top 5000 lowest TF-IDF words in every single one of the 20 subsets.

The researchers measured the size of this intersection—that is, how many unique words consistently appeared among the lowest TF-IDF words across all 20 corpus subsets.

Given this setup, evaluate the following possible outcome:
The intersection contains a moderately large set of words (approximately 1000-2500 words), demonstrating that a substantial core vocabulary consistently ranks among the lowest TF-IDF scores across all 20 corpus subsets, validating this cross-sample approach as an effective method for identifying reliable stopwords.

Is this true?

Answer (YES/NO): YES